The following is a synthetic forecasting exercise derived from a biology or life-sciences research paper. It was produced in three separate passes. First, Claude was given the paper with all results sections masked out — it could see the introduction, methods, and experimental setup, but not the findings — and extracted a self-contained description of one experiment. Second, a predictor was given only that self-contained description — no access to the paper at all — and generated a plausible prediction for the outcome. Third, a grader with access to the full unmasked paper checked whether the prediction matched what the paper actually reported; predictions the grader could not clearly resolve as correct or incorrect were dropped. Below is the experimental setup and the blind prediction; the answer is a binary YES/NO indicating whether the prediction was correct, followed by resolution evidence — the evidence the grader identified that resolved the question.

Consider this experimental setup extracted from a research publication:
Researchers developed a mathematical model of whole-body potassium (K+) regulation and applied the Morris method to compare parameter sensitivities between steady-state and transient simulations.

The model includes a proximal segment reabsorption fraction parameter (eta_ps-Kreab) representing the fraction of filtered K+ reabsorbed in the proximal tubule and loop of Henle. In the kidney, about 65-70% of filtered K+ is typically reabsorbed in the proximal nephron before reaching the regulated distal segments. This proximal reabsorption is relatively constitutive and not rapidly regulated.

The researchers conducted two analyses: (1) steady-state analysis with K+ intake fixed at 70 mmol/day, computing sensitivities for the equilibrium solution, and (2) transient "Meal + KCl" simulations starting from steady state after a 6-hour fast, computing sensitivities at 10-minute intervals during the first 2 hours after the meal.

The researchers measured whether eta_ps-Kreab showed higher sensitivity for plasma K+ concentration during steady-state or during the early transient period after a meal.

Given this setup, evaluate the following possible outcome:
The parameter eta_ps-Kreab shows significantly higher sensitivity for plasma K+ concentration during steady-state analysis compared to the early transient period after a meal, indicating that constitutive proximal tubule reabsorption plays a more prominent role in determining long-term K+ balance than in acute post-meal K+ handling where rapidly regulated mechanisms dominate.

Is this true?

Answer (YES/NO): YES